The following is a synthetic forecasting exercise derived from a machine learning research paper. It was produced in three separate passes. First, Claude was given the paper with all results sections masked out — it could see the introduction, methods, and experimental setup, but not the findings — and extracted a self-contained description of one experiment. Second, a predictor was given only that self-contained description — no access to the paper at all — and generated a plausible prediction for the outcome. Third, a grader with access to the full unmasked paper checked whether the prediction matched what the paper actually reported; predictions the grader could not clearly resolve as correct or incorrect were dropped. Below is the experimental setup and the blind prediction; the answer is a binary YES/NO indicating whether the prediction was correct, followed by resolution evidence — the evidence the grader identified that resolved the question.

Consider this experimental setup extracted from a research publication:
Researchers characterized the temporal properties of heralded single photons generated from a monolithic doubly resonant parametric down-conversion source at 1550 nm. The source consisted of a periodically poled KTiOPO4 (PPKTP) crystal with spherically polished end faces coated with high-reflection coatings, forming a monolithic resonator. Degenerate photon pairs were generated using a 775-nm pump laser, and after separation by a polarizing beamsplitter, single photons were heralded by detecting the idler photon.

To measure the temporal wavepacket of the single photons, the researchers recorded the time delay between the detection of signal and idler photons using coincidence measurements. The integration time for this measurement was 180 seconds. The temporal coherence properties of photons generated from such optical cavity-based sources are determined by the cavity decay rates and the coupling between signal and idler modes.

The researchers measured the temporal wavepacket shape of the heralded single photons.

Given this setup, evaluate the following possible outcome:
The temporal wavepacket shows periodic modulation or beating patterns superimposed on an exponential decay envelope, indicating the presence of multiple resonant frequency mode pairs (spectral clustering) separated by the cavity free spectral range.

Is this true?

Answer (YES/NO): NO